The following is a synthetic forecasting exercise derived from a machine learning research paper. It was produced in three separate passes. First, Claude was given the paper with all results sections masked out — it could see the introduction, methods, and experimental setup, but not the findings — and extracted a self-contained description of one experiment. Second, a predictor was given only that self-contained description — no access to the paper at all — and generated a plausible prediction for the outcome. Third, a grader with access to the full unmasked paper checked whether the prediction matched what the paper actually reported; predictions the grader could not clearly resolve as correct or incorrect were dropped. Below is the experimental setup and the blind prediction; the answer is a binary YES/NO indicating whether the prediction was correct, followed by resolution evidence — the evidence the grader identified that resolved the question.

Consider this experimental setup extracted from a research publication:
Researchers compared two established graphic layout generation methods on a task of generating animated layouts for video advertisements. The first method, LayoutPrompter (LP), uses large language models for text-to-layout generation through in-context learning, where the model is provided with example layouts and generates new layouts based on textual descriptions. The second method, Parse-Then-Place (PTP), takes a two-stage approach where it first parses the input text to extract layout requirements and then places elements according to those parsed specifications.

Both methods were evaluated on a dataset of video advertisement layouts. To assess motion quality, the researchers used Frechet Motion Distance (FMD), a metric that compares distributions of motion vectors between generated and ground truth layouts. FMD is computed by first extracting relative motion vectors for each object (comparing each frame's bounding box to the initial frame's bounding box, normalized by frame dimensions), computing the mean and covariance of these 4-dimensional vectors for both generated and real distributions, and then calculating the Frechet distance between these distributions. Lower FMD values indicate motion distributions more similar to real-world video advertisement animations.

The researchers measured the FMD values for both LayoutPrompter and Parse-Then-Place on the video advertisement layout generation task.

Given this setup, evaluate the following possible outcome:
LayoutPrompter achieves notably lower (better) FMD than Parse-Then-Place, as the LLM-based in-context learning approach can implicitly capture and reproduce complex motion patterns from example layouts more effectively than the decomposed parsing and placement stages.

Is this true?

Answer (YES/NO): NO